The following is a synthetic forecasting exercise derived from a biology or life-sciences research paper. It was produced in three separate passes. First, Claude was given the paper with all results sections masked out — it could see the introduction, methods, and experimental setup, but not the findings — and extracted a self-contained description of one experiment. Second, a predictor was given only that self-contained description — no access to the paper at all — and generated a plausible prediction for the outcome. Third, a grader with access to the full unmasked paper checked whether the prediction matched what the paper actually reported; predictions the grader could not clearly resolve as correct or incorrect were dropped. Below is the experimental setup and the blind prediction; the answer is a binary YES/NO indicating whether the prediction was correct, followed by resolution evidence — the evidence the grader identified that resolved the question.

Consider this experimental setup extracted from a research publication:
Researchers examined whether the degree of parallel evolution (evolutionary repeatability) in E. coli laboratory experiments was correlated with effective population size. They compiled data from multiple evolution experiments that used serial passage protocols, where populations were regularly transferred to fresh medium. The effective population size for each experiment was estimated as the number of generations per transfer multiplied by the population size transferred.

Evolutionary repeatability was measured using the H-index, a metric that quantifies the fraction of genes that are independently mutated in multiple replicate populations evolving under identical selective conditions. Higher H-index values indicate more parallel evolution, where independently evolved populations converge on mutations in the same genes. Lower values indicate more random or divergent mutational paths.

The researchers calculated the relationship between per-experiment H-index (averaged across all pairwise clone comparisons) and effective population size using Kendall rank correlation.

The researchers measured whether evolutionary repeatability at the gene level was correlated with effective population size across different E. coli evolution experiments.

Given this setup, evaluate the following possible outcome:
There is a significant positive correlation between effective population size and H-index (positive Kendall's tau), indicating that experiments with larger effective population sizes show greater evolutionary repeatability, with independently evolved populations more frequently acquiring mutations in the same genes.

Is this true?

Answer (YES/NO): YES